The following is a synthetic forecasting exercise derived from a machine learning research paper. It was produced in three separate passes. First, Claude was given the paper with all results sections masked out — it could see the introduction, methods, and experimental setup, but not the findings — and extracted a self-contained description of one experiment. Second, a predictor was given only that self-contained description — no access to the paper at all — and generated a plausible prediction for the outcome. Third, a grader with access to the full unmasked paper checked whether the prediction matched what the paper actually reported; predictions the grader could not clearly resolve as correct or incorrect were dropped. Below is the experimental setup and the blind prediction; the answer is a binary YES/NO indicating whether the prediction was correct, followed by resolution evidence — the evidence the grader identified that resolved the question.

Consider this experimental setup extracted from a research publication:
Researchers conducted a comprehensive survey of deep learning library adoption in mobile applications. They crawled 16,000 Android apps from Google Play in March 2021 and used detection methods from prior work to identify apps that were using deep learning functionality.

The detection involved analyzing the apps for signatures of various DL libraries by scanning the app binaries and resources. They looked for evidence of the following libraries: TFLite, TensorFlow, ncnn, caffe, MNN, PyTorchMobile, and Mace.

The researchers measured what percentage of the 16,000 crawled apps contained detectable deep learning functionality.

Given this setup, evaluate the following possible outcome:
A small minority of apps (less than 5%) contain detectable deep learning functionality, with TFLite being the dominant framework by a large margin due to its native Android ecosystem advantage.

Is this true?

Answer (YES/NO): YES